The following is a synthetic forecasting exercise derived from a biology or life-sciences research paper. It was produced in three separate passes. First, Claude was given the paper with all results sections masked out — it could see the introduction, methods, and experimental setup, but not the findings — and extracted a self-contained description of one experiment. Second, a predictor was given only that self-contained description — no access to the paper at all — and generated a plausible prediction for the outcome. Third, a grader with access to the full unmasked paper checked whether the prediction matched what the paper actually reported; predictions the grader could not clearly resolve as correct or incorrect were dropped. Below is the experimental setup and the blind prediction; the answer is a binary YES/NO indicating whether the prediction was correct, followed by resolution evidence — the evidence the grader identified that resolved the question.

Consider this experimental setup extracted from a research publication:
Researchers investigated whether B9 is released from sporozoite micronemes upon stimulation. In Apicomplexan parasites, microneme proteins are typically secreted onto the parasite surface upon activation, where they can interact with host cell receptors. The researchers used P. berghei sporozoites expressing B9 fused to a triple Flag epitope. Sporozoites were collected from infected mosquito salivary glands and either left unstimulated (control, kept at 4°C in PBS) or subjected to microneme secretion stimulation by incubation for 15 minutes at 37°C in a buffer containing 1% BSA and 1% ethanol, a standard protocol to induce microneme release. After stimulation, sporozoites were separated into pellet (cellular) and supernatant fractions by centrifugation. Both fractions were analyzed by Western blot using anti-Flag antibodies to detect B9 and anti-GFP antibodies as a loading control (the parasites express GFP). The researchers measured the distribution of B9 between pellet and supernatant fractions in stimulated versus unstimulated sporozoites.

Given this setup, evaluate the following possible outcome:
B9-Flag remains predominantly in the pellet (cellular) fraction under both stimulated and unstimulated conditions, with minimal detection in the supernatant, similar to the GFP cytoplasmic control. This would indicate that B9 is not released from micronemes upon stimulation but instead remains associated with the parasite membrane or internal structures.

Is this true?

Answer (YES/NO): NO